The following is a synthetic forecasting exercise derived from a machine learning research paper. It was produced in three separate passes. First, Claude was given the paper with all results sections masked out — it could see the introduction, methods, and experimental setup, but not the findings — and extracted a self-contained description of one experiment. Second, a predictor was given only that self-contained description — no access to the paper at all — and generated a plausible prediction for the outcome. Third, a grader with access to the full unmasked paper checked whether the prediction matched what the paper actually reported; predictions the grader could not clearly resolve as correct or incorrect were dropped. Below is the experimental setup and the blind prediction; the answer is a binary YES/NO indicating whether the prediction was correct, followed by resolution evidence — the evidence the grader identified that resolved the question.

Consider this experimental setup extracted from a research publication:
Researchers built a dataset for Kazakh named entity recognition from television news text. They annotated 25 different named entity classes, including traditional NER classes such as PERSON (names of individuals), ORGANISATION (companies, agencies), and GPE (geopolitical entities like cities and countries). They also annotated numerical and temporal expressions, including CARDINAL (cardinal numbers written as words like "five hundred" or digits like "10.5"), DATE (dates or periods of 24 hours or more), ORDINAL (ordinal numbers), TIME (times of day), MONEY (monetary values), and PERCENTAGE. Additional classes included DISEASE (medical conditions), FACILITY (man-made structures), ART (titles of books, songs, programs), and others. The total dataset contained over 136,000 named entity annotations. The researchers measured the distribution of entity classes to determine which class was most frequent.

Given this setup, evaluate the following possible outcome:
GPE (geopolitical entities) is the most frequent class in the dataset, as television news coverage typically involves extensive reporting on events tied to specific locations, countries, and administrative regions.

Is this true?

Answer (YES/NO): NO